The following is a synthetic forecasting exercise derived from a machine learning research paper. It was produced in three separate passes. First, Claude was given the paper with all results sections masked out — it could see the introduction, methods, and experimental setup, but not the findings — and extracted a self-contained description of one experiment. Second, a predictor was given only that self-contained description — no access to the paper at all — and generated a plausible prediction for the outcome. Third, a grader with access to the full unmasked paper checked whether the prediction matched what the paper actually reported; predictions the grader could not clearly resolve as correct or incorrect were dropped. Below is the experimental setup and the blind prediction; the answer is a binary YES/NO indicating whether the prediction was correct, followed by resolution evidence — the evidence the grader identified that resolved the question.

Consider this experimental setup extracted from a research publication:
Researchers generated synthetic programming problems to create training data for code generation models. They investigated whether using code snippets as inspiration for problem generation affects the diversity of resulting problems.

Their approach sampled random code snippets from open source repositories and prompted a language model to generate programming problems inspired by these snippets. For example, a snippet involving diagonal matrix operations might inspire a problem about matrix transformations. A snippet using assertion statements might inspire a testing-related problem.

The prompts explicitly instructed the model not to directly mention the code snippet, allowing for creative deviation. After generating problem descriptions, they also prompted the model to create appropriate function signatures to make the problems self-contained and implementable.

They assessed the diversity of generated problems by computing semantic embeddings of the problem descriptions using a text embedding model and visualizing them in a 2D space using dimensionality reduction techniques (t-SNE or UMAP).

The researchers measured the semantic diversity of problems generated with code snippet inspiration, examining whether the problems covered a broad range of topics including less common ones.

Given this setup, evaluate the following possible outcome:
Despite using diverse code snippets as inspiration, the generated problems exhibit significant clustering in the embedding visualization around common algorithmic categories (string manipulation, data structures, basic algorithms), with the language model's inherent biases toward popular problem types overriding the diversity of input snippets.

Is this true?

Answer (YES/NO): NO